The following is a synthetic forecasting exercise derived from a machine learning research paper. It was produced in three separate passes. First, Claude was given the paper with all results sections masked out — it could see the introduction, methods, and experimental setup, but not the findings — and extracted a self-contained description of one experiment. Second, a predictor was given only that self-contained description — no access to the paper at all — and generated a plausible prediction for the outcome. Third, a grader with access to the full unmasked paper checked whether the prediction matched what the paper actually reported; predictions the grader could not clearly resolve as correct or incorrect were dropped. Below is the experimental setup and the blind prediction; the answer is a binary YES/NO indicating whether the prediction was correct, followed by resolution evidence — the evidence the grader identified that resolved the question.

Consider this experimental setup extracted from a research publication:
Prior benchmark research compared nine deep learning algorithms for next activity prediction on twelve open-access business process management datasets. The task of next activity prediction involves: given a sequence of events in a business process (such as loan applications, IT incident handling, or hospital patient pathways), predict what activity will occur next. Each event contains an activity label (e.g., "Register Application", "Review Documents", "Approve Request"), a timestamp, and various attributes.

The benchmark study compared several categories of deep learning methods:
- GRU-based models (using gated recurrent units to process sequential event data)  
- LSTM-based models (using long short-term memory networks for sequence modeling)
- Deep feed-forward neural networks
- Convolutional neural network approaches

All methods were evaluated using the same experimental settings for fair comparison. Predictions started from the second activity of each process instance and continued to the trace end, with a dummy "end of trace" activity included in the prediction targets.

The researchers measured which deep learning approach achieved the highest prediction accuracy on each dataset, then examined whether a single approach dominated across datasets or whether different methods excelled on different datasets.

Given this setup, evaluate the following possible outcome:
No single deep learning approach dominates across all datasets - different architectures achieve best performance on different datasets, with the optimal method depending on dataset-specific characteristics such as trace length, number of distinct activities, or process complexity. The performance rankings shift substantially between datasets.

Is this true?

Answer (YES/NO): YES